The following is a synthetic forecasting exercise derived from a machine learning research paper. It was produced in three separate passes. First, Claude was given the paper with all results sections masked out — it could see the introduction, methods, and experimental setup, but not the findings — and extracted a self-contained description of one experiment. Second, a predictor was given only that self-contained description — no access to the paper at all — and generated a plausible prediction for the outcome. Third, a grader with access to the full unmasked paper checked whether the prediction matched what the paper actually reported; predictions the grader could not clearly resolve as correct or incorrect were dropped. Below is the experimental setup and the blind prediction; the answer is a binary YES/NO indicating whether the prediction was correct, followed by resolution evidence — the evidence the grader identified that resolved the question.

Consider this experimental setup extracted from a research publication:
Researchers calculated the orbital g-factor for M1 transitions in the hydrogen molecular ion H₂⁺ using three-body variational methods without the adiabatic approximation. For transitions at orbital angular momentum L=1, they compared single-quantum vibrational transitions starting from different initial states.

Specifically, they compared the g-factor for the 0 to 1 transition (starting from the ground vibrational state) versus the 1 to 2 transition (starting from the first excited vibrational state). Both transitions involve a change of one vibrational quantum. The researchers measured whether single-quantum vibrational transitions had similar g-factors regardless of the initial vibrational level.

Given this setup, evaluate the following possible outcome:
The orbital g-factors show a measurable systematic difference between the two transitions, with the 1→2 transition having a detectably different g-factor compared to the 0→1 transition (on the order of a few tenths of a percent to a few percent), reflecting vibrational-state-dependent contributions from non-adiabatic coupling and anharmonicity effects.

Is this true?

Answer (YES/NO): NO